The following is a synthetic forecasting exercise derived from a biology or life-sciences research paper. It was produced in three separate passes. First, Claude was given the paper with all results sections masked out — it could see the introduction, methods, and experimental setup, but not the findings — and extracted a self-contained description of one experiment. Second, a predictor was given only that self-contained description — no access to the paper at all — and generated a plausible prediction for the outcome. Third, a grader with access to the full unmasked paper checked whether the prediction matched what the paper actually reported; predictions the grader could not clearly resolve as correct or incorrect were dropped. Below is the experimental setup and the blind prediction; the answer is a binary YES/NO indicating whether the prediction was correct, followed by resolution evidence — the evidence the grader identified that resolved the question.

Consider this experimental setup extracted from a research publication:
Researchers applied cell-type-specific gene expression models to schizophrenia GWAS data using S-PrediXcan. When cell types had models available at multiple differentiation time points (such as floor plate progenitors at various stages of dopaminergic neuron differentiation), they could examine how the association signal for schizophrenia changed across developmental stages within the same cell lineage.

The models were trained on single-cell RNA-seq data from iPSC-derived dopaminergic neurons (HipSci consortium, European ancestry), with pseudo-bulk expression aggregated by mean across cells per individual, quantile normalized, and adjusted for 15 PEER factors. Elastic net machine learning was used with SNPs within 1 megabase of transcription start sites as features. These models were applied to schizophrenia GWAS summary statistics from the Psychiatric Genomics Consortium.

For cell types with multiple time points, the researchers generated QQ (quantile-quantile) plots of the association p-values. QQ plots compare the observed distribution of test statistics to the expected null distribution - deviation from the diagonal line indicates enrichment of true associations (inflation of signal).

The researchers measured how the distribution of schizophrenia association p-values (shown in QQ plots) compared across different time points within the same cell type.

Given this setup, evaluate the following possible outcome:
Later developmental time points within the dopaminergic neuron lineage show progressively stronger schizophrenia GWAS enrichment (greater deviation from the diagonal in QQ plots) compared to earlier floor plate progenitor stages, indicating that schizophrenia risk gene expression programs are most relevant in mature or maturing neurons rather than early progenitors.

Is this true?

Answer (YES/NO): NO